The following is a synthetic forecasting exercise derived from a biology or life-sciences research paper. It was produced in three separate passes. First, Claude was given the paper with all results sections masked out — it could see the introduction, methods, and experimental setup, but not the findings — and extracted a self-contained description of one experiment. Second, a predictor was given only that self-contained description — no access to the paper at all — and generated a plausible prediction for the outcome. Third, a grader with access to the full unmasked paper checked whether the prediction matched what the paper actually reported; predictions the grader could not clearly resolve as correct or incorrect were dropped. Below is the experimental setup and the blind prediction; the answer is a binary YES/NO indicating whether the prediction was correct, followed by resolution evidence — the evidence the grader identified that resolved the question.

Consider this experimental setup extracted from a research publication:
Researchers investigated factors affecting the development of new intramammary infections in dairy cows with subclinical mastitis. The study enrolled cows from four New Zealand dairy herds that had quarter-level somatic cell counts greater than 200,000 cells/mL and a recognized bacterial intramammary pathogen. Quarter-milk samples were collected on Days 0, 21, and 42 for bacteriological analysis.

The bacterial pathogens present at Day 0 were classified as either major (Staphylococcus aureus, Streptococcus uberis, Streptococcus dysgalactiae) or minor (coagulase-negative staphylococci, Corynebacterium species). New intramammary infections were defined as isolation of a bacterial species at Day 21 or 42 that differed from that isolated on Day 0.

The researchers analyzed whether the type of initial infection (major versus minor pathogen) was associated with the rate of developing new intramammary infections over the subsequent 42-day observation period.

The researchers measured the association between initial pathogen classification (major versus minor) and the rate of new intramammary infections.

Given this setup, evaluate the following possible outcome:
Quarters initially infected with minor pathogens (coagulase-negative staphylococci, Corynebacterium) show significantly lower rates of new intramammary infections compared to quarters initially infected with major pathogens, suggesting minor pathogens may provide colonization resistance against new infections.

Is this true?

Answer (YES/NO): NO